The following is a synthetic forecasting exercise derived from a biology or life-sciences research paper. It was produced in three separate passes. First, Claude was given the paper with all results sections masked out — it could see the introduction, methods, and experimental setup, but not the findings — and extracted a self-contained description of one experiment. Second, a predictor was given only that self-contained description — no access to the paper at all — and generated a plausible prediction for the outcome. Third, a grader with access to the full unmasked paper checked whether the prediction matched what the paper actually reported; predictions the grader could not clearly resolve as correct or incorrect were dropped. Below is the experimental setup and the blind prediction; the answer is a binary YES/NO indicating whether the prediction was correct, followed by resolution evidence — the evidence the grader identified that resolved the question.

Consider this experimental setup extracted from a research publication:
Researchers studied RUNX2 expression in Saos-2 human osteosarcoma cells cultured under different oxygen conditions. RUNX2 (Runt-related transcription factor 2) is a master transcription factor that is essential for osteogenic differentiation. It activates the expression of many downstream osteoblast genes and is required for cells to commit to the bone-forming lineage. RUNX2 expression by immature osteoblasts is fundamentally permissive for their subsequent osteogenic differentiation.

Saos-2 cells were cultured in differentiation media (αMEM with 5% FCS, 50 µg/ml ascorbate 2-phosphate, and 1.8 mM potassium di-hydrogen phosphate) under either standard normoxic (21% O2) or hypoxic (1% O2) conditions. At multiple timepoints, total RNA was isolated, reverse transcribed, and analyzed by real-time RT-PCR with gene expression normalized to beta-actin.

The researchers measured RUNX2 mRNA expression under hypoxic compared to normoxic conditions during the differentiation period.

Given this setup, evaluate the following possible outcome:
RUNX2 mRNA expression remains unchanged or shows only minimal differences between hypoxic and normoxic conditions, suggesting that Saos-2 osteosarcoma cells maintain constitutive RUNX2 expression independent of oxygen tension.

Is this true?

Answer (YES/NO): NO